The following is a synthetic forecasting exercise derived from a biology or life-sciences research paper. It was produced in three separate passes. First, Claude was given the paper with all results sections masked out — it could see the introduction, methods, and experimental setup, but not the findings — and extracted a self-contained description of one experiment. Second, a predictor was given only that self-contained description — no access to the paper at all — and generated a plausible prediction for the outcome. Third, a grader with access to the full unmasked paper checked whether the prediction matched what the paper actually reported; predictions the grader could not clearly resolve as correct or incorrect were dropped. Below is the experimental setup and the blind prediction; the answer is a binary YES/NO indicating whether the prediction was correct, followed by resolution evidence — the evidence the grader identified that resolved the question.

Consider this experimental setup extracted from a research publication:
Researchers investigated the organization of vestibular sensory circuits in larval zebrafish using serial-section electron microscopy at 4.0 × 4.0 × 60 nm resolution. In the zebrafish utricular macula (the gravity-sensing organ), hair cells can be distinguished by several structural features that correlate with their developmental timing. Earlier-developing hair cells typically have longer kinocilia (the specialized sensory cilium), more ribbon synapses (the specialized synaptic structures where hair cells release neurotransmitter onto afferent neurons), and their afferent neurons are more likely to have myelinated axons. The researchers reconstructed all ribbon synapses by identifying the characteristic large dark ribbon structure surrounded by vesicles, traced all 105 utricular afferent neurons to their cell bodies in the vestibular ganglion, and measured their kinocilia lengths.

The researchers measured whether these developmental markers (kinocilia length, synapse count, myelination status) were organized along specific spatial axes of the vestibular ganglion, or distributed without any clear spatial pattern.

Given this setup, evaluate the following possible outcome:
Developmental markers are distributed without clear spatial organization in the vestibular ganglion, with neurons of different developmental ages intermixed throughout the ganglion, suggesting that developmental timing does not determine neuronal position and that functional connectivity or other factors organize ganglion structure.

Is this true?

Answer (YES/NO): NO